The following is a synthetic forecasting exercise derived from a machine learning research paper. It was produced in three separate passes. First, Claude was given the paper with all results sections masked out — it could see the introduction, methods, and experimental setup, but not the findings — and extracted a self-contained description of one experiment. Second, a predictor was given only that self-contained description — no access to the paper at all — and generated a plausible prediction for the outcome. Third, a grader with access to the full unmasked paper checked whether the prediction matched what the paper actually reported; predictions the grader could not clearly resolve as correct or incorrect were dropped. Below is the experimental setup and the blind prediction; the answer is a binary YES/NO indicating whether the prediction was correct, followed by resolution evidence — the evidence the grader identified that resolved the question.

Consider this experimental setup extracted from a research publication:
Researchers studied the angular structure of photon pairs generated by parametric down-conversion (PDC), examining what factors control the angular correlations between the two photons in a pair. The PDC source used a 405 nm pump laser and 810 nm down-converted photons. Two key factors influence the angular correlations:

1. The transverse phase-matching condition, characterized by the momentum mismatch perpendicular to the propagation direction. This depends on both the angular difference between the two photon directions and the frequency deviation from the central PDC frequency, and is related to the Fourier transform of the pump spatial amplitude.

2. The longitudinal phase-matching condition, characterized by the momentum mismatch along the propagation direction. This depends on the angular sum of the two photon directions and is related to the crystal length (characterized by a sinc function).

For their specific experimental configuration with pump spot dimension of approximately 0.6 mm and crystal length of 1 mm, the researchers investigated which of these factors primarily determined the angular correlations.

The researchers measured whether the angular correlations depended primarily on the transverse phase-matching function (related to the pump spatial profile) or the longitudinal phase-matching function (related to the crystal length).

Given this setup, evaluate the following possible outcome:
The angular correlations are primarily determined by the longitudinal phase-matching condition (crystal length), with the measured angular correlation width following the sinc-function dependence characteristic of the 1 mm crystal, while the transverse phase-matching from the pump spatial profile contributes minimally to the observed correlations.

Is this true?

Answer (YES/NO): NO